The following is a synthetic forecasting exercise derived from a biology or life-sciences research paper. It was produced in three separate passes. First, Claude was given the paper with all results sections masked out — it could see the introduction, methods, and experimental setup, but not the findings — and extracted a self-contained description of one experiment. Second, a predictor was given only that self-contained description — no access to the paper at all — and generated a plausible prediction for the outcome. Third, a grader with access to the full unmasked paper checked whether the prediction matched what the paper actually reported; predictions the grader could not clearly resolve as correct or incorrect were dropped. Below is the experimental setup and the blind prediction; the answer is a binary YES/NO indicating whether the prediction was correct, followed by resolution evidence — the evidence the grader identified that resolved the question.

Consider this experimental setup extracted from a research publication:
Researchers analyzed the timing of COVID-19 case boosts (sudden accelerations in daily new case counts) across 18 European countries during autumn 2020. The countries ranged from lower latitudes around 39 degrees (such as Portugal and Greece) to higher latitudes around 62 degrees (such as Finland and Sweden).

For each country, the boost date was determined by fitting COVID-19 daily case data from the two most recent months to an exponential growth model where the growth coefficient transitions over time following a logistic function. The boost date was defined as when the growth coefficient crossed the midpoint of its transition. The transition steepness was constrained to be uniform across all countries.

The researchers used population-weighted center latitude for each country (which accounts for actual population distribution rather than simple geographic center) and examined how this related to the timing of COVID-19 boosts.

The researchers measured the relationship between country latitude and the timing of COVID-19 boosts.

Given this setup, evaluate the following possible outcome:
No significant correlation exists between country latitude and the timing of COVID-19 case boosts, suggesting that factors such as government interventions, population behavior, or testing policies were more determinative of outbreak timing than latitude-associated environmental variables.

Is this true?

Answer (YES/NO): NO